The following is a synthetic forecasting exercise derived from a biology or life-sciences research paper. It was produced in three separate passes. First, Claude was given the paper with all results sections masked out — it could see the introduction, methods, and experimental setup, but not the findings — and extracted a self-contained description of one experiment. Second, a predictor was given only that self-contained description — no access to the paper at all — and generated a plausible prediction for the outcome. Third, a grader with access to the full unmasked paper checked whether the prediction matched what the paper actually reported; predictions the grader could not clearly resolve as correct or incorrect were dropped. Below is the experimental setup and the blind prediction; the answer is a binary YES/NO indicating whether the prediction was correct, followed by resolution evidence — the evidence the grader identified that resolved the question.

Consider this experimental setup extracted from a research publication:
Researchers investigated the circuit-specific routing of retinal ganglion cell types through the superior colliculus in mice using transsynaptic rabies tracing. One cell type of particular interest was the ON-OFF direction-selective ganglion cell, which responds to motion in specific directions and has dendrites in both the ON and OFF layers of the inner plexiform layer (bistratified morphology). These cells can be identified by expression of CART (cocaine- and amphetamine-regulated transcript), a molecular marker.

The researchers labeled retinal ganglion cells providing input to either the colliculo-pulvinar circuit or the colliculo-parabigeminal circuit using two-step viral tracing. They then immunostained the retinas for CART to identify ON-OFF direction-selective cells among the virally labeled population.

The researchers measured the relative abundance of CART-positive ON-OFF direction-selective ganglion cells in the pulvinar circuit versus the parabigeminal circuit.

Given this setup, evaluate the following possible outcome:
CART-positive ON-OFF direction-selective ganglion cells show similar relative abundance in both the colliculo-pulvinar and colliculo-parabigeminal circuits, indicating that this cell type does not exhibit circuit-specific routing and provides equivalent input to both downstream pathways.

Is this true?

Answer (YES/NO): NO